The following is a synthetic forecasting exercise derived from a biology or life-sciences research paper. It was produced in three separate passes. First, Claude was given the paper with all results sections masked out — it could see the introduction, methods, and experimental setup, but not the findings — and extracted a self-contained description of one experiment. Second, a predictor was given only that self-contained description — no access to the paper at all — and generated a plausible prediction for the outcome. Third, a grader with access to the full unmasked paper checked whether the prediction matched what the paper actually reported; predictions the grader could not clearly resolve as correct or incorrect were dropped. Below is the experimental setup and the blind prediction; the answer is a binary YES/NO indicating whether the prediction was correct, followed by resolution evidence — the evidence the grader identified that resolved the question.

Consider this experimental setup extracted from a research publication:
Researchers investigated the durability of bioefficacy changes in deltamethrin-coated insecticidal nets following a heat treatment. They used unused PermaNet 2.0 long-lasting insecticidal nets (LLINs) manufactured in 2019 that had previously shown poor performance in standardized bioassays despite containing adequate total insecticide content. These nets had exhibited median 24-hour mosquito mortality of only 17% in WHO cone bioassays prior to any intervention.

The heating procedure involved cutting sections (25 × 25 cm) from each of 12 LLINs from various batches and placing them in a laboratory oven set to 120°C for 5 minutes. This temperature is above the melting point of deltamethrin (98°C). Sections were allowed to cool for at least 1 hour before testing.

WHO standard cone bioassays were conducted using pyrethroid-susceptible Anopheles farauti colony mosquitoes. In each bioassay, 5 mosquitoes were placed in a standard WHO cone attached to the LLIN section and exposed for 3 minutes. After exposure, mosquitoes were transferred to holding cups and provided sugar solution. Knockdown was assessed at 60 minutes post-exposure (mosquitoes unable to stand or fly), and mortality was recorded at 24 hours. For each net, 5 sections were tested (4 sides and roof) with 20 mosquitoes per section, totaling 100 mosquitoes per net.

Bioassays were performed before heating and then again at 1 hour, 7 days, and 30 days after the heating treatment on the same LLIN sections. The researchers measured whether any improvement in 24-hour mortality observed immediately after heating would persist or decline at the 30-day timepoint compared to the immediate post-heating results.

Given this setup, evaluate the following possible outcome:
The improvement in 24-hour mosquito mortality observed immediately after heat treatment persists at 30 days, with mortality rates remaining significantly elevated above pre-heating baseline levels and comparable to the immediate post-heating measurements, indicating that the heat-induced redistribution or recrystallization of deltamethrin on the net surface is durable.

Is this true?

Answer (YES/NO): YES